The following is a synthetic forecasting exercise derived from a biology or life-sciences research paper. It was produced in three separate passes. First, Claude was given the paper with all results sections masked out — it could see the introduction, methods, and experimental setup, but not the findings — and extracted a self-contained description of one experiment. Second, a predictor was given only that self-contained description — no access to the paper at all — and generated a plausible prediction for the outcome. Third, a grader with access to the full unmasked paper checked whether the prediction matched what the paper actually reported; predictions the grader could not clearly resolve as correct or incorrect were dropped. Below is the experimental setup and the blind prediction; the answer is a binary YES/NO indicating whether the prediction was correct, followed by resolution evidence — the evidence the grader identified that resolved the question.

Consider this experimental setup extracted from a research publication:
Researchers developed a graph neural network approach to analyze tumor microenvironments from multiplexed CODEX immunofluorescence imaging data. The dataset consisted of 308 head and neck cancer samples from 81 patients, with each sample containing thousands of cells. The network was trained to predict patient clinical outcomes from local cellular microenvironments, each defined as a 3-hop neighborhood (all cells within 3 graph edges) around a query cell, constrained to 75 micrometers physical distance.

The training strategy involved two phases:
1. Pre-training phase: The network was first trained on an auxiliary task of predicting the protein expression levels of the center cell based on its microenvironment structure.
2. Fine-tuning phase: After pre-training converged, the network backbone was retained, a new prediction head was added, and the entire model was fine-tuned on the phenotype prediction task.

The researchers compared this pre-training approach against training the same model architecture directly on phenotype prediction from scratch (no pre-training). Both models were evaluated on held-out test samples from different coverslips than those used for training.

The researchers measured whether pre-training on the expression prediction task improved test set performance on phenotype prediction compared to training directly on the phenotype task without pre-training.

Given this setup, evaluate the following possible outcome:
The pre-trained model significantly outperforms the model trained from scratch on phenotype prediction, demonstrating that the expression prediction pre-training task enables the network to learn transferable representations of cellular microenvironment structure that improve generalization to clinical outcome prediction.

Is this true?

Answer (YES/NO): YES